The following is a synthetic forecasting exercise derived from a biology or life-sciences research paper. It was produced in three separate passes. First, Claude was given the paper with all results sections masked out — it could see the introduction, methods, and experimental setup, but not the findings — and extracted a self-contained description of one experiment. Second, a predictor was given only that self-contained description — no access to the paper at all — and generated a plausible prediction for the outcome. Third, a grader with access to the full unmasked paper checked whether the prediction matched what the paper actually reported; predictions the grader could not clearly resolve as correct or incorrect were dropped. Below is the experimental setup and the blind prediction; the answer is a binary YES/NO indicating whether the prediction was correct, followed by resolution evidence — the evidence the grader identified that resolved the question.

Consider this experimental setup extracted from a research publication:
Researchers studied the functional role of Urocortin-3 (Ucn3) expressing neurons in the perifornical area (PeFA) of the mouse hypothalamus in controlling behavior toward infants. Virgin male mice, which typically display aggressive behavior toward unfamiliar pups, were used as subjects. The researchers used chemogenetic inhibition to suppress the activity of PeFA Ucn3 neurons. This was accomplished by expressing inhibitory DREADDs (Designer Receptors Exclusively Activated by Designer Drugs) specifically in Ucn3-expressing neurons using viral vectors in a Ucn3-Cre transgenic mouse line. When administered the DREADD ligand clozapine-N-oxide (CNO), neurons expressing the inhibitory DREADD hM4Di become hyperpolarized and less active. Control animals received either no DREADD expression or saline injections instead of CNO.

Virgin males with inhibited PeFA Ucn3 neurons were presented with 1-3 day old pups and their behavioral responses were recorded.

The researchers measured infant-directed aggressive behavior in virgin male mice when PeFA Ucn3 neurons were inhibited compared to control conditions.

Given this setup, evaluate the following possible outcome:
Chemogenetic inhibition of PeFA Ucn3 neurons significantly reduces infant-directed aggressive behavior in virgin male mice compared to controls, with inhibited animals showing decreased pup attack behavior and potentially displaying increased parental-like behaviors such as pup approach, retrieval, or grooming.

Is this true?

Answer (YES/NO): NO